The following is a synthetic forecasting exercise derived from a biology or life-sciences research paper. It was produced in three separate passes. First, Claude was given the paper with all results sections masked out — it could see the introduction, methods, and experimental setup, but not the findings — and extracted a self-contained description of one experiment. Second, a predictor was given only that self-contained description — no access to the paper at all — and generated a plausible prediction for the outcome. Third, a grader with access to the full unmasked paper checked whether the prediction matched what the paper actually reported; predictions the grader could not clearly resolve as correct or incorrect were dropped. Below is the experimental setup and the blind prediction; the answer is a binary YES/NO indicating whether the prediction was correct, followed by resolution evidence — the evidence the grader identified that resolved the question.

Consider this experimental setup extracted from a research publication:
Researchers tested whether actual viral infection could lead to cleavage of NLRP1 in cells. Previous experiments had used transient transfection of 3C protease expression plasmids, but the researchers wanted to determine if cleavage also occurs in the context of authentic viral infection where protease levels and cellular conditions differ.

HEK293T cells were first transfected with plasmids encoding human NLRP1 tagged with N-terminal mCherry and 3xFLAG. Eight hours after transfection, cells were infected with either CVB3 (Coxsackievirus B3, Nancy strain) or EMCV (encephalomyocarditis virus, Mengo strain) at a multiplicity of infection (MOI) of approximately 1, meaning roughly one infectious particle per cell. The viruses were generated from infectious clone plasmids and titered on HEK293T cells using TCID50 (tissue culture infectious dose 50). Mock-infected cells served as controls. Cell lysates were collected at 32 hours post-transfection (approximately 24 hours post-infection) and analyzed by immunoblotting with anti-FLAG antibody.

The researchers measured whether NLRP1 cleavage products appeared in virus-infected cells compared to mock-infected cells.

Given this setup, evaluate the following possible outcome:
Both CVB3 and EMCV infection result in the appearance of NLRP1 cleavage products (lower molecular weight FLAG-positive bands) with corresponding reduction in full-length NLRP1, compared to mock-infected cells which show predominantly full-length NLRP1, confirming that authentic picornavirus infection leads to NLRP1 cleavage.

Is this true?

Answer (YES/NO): NO